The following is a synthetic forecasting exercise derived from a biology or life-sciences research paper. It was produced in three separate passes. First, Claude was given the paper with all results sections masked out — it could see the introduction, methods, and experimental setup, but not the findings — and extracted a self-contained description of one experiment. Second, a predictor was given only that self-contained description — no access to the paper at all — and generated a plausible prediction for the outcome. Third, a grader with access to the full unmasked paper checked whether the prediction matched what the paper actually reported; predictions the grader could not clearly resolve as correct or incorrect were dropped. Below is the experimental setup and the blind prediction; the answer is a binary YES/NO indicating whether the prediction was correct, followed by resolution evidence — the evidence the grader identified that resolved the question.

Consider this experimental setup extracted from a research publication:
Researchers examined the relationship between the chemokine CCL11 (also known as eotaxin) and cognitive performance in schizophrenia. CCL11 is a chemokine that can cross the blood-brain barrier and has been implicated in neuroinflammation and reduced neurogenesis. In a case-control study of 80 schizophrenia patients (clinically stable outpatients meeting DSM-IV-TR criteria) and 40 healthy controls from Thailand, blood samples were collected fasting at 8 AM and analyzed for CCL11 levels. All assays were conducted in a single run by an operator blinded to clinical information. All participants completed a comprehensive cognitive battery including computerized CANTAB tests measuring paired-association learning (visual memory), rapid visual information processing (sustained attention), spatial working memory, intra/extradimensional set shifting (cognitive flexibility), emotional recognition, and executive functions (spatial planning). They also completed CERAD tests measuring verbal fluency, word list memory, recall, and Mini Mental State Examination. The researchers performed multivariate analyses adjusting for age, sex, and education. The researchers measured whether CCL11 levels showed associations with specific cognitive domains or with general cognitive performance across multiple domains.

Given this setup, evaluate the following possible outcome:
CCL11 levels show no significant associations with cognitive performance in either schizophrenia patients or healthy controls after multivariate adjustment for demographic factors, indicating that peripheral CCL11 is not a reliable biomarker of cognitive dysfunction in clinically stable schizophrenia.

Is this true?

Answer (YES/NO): NO